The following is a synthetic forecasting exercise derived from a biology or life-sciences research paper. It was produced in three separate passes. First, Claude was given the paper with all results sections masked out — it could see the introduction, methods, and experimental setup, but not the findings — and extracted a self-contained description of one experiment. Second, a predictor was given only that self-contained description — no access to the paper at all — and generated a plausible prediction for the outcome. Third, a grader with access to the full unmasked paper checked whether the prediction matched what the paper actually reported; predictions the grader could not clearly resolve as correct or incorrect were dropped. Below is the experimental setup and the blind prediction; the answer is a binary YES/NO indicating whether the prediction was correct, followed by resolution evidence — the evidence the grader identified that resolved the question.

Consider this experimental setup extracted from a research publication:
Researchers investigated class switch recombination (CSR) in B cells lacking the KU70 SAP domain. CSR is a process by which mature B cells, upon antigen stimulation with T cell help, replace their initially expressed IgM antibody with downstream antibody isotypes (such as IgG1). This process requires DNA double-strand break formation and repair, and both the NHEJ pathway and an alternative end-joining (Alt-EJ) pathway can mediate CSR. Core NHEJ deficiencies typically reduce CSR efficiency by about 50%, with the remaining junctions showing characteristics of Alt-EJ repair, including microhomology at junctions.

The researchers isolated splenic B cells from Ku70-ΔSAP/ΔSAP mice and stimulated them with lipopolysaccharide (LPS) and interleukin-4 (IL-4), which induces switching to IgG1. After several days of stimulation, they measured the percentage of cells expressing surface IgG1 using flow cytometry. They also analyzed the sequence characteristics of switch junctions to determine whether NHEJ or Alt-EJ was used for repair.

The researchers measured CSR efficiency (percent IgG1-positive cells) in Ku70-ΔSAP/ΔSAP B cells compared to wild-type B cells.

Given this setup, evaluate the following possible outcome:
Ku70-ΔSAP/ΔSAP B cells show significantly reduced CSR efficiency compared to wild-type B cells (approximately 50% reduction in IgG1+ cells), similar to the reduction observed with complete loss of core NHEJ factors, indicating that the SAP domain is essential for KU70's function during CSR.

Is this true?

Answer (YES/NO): NO